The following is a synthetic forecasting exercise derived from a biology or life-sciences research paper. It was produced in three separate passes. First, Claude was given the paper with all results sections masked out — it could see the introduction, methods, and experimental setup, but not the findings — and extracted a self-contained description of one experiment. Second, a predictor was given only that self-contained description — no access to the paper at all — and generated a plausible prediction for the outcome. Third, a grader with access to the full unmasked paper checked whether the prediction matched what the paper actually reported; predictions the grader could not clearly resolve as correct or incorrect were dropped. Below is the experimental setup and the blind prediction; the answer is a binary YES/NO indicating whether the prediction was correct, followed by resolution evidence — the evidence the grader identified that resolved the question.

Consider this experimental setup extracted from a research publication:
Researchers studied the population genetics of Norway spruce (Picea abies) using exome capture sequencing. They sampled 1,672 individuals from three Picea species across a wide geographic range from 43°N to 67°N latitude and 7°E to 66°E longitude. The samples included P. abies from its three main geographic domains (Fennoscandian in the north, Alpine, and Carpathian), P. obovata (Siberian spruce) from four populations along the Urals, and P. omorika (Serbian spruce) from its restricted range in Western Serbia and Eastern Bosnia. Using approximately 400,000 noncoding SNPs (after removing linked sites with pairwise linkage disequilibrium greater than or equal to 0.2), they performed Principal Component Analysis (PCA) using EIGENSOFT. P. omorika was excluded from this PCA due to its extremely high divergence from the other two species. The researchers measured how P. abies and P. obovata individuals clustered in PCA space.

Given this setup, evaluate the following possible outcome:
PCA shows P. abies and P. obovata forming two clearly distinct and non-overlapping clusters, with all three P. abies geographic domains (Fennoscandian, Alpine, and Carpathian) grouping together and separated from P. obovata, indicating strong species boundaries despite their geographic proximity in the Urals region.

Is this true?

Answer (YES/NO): NO